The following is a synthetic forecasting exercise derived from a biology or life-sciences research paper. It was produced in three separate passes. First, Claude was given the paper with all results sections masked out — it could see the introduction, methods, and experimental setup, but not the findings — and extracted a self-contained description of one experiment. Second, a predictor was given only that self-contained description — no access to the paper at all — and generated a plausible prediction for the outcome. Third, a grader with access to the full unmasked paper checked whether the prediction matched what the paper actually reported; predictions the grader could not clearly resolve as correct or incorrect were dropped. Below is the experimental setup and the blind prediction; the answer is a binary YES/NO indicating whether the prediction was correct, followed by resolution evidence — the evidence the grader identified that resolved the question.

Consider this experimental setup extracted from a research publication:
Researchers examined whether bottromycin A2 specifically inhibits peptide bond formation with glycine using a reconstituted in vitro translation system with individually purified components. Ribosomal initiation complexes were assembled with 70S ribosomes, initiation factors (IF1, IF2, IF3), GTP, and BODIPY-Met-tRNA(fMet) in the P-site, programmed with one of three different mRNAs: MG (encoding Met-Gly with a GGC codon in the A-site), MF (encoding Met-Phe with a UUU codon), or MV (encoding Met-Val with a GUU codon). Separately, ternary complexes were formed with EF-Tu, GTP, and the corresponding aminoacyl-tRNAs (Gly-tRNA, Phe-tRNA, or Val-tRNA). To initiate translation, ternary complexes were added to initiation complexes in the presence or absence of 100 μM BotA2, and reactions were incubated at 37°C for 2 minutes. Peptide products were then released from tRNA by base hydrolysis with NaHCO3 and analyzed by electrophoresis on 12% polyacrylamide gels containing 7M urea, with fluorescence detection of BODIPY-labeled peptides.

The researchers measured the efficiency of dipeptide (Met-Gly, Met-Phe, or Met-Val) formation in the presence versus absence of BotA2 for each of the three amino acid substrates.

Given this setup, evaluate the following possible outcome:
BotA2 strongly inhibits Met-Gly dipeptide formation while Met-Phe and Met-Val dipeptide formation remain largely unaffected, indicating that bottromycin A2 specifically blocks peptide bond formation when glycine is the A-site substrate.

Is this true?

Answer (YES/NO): YES